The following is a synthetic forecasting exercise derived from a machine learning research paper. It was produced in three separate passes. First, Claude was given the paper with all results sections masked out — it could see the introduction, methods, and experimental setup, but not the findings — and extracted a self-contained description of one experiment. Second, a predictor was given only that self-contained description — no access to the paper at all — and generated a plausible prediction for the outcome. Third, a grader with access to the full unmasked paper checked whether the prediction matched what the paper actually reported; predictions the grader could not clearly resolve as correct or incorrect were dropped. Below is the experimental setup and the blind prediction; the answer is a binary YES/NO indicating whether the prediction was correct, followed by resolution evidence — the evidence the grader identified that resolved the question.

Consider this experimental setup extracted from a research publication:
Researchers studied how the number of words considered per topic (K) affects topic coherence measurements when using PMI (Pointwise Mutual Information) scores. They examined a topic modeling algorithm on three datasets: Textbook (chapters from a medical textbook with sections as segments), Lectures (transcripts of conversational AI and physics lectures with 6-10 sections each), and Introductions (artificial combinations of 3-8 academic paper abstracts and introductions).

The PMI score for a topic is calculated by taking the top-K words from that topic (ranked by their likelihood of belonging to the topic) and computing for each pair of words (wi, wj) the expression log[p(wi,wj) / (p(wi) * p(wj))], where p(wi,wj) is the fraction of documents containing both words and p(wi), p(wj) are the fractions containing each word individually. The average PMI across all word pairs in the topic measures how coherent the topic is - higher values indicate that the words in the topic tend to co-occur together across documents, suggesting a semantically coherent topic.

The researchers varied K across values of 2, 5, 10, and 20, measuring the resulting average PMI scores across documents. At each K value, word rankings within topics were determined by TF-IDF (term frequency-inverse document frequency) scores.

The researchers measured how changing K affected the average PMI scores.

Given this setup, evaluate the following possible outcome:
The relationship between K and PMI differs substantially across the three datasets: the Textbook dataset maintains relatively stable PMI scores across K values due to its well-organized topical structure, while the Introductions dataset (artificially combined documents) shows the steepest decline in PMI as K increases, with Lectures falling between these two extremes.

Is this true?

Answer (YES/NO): NO